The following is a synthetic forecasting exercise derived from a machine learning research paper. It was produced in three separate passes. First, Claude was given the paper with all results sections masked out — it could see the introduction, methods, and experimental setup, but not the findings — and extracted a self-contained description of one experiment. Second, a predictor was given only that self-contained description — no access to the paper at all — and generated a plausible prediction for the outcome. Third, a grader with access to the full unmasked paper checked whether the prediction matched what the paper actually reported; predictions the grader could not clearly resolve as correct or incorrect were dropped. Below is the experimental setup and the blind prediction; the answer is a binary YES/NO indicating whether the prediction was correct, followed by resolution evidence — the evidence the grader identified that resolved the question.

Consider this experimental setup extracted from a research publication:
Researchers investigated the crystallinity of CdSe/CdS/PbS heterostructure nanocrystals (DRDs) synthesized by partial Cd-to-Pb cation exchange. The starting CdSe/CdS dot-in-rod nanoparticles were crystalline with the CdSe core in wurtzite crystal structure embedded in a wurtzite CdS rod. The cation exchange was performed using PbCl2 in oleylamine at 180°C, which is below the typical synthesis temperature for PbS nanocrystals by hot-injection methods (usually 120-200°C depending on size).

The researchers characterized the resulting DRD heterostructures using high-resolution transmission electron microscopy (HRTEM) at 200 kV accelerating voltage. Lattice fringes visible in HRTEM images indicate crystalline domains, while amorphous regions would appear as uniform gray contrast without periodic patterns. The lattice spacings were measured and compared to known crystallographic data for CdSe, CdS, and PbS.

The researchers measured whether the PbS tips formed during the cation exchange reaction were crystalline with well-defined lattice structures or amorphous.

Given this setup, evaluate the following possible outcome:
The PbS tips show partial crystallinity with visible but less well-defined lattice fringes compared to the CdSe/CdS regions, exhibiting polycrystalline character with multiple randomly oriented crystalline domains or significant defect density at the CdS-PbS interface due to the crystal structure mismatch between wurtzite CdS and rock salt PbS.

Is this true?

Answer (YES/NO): NO